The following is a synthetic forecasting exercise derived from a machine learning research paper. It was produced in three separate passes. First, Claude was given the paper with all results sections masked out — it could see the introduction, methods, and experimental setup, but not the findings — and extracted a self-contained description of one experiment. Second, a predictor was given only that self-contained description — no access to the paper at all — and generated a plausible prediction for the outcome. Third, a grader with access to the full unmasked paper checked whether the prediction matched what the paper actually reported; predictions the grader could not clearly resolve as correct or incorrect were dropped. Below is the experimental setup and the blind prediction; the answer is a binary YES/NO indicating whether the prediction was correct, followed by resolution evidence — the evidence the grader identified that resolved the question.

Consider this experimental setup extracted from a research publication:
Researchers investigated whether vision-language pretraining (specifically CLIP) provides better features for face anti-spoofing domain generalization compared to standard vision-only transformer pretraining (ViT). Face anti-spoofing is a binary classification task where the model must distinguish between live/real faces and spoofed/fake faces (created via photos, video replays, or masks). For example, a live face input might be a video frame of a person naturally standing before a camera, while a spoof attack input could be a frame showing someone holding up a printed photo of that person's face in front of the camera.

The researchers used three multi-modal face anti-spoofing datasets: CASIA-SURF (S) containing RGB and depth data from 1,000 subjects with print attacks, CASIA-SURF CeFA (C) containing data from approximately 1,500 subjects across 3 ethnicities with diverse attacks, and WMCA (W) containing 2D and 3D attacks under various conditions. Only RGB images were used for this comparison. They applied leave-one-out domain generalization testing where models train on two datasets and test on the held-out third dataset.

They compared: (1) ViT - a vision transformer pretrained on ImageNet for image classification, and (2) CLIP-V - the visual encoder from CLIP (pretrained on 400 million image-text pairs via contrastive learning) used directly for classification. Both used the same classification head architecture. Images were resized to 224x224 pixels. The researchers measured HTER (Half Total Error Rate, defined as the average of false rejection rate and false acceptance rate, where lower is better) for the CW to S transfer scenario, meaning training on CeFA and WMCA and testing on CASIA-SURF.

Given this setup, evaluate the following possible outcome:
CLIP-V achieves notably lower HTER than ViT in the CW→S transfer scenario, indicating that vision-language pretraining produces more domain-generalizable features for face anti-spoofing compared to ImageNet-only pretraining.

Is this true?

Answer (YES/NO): YES